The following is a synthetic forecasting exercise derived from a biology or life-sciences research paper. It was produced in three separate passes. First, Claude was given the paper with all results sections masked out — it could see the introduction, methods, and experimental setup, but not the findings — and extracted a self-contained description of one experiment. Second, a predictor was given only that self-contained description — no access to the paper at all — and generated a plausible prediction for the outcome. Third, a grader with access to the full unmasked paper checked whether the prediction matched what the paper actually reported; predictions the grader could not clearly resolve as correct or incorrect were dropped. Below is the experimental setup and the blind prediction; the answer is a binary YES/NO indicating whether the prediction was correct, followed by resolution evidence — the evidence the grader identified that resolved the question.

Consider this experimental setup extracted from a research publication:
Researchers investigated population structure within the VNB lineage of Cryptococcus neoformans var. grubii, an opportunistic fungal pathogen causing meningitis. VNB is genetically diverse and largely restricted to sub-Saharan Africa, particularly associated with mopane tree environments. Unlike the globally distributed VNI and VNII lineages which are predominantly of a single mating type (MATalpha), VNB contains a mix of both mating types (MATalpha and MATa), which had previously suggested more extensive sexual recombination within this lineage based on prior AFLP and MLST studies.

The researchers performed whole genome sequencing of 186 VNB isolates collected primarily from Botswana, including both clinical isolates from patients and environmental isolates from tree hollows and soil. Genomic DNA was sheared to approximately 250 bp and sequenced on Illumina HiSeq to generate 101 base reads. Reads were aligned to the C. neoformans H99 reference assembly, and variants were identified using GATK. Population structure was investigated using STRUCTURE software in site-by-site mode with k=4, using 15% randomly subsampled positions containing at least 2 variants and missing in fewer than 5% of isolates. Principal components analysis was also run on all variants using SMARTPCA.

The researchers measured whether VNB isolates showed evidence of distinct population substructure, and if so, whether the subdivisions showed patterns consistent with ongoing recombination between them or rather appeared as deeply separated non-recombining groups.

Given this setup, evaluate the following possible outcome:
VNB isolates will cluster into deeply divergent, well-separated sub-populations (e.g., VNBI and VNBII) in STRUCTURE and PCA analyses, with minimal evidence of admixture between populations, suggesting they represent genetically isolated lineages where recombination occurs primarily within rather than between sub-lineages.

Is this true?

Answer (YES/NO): YES